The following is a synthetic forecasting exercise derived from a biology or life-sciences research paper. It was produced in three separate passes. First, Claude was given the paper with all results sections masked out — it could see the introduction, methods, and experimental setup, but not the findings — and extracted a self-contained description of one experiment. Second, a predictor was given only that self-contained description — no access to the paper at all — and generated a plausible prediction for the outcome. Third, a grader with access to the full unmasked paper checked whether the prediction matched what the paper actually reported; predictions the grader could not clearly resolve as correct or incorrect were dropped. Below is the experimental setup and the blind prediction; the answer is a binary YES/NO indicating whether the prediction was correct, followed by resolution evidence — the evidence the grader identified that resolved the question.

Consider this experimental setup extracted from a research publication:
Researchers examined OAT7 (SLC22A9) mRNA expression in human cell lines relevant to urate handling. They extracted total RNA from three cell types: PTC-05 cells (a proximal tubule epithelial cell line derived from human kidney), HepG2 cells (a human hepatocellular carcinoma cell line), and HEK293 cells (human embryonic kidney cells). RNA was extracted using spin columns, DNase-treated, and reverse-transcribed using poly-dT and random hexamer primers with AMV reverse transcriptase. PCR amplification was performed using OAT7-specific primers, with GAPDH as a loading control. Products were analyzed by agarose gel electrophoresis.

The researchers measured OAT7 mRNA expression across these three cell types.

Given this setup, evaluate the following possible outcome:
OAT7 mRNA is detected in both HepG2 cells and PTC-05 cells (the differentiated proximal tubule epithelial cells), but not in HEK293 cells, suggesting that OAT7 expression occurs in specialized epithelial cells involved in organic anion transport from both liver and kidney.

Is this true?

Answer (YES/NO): NO